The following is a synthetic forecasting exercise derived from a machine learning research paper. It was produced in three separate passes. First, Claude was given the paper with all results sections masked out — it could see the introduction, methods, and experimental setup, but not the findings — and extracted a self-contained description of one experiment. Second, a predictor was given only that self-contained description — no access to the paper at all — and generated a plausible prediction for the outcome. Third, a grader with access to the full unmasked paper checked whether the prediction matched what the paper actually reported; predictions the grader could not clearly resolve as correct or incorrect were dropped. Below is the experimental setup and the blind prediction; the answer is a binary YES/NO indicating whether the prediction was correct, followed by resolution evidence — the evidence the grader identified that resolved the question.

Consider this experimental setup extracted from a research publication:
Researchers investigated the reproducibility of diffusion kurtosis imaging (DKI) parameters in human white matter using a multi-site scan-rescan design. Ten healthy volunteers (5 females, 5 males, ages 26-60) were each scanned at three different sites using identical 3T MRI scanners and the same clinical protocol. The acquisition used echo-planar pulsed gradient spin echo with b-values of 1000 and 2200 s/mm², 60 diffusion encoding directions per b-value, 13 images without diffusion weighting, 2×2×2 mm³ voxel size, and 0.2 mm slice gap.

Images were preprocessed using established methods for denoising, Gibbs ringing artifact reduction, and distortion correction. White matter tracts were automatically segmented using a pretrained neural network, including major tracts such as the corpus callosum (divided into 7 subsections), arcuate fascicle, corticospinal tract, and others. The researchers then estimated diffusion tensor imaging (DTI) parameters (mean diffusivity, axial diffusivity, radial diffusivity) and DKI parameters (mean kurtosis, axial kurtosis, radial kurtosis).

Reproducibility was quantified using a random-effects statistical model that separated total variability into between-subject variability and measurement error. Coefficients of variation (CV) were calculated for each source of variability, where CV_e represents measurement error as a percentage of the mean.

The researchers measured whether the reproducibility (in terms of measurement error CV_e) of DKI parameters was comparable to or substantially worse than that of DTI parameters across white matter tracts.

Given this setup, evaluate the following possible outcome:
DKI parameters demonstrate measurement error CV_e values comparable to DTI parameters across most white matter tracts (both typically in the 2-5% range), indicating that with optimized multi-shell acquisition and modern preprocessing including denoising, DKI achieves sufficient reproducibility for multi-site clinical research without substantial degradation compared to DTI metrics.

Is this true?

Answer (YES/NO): YES